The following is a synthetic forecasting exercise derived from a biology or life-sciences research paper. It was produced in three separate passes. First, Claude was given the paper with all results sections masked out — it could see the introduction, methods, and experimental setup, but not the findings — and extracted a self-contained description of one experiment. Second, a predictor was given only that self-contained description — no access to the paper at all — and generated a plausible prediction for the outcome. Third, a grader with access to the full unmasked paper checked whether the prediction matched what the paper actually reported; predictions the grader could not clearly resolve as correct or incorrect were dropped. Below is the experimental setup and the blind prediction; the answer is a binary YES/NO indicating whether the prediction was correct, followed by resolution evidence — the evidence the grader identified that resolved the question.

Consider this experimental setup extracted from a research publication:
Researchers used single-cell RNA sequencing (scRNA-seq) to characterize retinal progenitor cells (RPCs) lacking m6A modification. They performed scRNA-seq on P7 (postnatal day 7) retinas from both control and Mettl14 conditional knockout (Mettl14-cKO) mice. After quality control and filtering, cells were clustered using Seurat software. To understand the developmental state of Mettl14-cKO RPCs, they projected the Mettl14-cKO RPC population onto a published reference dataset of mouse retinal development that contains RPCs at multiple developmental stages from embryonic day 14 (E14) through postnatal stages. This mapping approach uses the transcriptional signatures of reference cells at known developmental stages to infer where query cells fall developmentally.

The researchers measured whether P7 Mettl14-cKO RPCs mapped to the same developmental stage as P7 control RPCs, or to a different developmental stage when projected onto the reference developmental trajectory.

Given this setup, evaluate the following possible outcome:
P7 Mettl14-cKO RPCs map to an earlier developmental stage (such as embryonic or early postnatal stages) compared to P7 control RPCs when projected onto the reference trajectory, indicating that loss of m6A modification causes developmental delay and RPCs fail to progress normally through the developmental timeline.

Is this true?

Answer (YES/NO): NO